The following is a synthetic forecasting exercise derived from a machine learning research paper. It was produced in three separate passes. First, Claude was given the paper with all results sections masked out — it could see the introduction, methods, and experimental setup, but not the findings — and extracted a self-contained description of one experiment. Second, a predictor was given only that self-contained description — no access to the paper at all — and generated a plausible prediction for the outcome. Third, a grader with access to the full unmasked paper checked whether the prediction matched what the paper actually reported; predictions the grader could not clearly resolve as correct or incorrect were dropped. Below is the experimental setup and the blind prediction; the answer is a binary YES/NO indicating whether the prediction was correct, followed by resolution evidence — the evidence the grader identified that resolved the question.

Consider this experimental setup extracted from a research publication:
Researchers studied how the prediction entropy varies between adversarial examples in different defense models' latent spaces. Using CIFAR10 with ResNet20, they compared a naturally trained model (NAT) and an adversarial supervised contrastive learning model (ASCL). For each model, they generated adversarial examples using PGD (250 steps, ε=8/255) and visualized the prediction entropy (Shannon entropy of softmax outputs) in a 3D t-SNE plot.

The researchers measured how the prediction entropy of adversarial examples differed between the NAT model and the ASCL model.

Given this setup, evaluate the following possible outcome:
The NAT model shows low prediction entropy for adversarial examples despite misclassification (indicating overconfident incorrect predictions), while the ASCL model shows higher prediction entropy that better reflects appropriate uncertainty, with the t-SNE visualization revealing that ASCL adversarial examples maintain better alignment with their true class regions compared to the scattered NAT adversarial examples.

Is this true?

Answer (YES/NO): NO